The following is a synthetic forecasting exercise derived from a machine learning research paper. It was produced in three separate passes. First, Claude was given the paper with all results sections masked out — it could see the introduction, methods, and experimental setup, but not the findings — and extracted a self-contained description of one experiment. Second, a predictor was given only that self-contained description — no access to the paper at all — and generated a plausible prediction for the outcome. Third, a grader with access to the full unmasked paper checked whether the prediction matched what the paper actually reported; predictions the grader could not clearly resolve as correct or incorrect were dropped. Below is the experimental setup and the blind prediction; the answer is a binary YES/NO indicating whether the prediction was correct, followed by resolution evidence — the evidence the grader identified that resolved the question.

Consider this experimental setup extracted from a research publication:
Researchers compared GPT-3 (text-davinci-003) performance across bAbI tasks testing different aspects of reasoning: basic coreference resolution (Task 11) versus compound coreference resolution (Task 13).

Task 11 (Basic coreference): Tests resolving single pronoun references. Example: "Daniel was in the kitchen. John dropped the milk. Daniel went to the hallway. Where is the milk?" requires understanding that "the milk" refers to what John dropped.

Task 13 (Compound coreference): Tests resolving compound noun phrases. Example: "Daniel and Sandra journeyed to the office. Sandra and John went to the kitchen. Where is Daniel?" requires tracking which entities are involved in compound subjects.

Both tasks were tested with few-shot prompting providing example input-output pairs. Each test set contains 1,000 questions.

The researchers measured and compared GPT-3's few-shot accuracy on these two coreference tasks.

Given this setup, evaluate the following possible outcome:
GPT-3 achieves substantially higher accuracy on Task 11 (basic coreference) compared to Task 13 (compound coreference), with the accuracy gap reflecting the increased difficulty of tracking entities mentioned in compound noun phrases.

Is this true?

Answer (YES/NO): NO